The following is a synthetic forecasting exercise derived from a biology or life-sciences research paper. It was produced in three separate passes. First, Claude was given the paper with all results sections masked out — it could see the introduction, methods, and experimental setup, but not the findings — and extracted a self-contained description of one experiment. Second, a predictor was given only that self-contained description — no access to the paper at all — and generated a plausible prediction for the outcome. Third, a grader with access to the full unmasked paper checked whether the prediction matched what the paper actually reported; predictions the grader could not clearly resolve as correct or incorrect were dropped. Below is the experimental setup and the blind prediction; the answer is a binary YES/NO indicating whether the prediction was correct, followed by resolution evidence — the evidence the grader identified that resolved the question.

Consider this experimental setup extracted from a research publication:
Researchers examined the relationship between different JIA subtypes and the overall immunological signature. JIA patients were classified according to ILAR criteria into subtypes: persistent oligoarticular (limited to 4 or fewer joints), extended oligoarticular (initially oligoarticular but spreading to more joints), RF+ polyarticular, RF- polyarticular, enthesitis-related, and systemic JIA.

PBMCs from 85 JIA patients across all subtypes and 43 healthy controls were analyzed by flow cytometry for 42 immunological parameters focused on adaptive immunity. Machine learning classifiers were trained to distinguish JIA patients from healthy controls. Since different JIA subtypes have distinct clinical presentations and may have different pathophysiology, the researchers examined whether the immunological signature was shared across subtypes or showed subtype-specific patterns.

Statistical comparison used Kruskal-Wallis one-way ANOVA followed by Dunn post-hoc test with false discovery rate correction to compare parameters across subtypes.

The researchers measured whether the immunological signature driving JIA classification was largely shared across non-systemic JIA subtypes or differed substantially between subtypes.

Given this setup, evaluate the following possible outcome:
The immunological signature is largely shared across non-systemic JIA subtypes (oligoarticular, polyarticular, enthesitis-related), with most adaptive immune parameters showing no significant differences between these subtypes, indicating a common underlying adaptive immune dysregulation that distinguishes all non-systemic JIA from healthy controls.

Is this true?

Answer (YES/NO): YES